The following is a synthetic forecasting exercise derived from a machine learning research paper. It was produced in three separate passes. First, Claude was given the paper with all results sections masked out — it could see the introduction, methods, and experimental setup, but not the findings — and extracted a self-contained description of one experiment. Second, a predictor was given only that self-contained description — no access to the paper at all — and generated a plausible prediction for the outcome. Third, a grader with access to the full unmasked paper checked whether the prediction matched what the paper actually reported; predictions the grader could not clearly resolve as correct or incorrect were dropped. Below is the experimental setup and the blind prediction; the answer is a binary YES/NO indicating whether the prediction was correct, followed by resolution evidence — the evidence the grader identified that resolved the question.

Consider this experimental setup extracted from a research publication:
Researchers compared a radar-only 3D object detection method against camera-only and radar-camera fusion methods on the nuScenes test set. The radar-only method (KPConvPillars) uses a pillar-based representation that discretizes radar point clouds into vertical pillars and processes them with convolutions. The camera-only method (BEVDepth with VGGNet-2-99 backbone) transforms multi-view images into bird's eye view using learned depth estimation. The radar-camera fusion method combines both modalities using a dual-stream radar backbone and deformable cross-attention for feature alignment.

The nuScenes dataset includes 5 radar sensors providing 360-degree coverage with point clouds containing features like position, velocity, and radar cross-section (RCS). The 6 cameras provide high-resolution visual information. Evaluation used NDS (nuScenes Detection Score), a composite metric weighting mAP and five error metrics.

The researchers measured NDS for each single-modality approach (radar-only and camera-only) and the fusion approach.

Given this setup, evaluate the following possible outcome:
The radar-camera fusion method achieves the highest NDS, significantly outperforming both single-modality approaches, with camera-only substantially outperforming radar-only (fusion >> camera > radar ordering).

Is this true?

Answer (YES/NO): NO